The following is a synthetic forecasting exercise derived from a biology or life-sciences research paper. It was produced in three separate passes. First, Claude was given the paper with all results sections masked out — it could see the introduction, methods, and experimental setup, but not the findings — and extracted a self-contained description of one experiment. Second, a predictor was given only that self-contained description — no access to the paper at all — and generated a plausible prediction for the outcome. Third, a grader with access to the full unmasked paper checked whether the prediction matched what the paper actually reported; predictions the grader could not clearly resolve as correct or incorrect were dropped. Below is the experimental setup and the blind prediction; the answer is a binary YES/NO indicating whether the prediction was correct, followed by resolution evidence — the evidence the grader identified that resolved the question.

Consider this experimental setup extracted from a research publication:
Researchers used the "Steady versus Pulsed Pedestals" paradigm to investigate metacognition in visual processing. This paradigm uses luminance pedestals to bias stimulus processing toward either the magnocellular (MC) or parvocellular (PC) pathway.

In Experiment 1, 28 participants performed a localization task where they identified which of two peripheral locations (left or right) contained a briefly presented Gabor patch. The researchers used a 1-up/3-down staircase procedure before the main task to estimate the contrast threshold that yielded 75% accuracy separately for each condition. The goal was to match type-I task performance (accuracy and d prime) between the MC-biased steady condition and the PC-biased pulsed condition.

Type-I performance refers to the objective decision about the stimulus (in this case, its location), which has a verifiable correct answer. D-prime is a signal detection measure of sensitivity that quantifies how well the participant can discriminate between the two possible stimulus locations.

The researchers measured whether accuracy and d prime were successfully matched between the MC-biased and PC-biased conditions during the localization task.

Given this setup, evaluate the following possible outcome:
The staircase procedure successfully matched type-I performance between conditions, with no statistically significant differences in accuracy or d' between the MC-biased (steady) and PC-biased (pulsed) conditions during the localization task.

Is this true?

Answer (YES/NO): YES